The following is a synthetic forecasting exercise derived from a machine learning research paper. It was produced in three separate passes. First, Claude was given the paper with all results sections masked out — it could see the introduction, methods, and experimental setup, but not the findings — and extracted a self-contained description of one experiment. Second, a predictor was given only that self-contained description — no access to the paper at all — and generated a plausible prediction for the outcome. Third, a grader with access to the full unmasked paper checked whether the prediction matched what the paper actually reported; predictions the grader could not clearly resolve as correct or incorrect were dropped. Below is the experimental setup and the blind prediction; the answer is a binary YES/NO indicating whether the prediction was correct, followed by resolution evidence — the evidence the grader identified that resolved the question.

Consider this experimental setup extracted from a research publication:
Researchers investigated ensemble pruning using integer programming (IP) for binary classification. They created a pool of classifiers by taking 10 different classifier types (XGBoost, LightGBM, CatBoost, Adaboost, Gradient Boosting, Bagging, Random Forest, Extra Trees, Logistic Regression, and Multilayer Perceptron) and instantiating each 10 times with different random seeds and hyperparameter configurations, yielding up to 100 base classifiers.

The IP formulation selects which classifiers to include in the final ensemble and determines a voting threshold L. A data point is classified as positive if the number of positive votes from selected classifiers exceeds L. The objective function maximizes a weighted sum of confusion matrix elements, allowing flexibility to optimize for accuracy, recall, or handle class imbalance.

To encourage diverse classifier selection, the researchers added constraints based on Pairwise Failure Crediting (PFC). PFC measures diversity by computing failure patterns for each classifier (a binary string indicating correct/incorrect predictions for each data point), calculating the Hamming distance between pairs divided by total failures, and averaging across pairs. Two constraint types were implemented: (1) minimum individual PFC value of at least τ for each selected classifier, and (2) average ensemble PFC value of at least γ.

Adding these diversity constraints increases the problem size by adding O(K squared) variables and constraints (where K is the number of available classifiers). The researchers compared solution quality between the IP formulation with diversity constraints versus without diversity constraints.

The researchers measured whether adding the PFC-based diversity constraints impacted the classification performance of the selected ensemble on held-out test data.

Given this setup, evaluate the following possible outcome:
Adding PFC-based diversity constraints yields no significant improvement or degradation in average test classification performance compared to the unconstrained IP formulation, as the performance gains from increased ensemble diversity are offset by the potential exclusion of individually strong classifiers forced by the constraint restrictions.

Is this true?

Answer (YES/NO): NO